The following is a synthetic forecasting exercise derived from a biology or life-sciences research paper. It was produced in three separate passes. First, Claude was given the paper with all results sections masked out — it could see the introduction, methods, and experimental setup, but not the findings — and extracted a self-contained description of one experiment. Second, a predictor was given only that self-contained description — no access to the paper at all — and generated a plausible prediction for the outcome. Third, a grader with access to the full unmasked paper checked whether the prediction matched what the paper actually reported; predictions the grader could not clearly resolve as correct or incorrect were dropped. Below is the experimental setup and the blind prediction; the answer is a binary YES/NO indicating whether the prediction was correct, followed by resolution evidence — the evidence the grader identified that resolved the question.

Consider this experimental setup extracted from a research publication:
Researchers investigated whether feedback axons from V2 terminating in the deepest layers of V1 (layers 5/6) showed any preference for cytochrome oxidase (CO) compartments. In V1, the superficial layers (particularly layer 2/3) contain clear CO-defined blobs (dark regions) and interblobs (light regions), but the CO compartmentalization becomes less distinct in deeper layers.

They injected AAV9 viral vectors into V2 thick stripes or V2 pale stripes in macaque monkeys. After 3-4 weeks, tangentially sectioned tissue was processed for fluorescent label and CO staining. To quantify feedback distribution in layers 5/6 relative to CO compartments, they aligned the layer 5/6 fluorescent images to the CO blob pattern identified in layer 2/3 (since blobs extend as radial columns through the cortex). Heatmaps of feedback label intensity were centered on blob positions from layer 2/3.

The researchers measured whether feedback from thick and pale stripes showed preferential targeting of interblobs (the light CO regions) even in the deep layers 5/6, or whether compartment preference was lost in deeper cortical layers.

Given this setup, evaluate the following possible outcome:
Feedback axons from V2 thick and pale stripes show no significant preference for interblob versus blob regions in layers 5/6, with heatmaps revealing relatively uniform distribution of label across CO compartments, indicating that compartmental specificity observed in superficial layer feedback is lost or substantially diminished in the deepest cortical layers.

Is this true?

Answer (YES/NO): NO